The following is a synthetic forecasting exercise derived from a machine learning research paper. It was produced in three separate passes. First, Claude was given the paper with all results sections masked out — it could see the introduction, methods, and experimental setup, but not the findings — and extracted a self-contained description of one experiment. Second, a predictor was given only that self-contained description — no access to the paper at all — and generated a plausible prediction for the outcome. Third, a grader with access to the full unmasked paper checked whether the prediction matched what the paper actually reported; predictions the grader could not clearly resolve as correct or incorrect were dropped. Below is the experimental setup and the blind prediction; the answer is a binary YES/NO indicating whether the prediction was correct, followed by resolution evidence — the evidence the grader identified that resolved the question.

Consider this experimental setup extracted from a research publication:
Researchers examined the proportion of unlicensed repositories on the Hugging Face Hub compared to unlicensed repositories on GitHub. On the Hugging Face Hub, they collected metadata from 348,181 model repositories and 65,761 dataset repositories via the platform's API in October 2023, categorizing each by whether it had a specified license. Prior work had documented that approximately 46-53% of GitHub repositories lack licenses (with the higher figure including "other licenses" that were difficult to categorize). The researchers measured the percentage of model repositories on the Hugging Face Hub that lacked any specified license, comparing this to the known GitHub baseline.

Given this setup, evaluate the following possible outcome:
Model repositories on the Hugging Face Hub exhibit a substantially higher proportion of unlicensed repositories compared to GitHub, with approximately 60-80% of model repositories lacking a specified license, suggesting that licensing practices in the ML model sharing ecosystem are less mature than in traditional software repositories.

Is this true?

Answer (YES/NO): YES